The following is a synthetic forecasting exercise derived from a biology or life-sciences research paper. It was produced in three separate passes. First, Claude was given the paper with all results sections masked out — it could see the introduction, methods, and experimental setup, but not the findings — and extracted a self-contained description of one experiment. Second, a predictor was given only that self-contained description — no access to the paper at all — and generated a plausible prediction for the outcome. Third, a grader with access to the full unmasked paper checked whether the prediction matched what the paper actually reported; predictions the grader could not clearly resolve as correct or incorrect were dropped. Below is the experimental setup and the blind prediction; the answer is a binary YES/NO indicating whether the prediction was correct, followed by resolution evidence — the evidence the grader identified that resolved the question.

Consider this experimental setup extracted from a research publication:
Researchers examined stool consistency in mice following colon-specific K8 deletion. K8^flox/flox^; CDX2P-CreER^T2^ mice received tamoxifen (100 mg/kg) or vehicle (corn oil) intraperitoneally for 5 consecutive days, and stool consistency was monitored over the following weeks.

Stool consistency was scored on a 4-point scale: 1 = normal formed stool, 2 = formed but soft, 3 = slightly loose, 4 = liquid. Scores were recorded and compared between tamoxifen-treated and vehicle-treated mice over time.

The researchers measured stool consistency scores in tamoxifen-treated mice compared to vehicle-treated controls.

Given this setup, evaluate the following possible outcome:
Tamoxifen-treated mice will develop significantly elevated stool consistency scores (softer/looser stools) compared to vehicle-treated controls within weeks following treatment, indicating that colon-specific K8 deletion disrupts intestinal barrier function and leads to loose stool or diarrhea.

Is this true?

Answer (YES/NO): YES